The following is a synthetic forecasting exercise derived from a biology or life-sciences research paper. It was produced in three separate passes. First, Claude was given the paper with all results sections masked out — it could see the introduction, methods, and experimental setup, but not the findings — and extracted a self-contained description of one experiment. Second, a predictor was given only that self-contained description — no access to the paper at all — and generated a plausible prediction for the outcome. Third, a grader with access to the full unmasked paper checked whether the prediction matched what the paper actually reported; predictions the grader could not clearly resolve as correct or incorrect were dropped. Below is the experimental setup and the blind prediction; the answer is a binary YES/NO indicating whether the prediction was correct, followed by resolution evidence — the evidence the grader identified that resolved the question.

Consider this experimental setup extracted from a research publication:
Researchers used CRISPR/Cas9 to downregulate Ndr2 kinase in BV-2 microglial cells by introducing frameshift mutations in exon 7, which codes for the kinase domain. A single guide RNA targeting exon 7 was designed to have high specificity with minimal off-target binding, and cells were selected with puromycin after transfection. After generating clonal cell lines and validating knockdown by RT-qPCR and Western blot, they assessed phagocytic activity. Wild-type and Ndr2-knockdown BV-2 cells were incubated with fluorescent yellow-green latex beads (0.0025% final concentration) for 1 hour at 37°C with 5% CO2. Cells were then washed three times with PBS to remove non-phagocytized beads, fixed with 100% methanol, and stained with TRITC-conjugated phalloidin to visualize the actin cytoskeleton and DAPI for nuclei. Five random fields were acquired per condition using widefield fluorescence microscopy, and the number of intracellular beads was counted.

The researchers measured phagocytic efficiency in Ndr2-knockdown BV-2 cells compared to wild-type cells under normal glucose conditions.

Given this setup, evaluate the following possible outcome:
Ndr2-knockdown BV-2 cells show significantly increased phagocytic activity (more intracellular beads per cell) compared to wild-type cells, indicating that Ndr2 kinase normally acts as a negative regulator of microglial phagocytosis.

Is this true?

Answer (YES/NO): NO